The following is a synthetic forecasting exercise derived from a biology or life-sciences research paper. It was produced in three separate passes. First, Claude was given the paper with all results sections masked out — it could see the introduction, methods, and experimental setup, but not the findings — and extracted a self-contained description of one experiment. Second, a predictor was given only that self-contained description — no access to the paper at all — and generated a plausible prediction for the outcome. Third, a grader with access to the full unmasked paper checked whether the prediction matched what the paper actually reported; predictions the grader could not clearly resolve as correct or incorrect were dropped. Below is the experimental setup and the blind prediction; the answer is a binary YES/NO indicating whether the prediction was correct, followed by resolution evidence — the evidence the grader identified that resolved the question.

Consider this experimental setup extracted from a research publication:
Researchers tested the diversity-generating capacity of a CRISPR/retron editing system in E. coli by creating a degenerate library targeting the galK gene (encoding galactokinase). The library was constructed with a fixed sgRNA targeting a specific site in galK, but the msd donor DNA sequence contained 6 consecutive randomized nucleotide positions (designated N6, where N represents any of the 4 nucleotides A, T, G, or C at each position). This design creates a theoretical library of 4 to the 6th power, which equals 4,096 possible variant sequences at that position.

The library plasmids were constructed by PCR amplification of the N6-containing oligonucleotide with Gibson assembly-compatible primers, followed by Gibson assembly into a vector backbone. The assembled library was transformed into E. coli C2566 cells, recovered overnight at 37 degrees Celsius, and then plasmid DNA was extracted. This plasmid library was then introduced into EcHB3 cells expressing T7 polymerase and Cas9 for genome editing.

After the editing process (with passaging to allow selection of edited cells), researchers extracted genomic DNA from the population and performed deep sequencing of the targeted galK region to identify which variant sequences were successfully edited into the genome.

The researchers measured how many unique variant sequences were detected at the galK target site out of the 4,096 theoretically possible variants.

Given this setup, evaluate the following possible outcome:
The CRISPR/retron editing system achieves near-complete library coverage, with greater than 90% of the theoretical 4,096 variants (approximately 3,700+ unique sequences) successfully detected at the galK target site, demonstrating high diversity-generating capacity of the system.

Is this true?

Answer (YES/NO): NO